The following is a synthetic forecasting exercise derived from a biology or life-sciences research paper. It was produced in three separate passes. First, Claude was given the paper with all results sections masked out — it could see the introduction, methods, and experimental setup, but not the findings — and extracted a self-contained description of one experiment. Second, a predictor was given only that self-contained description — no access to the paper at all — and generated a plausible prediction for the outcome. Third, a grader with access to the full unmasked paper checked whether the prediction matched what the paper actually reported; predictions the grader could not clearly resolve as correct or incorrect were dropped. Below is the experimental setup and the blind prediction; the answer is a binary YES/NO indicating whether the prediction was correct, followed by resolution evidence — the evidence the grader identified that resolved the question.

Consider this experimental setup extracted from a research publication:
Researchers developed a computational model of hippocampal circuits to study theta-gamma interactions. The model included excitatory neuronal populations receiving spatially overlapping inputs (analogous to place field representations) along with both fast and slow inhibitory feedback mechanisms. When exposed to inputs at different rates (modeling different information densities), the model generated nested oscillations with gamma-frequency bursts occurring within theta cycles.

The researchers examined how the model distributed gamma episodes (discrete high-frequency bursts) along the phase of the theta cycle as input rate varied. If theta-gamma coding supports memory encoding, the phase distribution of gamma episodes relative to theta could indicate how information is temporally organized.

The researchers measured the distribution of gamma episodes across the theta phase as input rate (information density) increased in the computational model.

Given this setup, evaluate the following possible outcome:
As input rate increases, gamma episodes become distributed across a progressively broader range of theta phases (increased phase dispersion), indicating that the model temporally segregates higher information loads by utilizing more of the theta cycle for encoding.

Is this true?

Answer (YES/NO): NO